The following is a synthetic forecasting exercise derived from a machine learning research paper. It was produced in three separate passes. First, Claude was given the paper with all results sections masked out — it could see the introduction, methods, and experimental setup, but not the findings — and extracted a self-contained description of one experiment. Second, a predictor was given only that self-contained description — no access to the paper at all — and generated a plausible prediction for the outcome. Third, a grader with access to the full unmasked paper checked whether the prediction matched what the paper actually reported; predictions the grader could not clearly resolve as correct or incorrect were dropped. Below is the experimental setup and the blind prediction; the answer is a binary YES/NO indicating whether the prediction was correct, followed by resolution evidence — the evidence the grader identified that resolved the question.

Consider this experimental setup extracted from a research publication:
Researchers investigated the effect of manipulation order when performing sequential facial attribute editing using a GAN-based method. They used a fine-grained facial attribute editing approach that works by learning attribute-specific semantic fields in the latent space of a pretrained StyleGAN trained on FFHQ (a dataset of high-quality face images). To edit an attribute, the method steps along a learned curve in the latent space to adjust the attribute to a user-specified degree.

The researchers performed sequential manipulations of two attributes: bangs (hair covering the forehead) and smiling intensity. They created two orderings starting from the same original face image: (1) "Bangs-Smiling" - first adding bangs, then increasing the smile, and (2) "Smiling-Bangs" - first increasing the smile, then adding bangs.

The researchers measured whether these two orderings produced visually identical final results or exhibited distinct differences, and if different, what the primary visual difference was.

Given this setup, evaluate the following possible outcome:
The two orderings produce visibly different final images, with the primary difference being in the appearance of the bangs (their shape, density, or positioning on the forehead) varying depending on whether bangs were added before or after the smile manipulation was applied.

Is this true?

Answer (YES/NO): YES